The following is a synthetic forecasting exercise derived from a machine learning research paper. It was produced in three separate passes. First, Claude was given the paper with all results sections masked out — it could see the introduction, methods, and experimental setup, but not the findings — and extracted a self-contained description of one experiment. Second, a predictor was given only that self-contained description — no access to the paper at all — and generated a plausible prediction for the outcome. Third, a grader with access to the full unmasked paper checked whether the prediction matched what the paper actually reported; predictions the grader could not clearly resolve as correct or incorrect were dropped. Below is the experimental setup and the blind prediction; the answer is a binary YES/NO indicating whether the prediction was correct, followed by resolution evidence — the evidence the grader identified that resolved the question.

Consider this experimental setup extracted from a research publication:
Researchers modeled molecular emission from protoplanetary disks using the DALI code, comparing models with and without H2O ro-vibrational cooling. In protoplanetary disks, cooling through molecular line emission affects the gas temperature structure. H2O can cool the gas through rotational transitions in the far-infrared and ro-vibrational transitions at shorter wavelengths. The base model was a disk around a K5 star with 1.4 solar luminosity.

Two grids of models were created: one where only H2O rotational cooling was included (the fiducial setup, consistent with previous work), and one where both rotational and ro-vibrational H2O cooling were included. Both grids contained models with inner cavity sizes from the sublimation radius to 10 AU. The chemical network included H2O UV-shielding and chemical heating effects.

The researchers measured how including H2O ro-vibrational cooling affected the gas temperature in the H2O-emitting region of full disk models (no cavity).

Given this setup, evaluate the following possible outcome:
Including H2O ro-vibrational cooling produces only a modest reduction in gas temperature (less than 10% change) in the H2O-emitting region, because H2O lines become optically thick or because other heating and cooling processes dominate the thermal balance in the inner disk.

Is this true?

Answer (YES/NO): NO